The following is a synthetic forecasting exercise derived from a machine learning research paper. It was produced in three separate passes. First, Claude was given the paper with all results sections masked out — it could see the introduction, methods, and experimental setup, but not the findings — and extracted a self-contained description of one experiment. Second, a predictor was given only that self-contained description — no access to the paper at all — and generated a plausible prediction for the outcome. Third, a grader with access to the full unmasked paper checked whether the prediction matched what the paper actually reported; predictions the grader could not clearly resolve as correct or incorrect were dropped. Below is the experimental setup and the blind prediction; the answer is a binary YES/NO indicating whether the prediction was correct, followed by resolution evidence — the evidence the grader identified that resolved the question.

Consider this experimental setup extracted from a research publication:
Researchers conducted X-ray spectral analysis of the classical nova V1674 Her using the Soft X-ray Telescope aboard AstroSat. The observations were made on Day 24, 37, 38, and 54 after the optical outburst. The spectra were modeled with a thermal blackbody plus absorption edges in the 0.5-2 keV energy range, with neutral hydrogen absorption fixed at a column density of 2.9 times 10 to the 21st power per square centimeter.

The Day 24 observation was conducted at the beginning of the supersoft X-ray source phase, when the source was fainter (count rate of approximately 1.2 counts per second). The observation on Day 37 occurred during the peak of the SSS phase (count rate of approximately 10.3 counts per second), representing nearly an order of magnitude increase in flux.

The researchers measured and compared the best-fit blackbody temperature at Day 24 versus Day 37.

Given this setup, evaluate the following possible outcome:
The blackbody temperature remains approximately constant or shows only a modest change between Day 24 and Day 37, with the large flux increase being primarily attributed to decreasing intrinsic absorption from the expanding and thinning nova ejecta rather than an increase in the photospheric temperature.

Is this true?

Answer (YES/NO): NO